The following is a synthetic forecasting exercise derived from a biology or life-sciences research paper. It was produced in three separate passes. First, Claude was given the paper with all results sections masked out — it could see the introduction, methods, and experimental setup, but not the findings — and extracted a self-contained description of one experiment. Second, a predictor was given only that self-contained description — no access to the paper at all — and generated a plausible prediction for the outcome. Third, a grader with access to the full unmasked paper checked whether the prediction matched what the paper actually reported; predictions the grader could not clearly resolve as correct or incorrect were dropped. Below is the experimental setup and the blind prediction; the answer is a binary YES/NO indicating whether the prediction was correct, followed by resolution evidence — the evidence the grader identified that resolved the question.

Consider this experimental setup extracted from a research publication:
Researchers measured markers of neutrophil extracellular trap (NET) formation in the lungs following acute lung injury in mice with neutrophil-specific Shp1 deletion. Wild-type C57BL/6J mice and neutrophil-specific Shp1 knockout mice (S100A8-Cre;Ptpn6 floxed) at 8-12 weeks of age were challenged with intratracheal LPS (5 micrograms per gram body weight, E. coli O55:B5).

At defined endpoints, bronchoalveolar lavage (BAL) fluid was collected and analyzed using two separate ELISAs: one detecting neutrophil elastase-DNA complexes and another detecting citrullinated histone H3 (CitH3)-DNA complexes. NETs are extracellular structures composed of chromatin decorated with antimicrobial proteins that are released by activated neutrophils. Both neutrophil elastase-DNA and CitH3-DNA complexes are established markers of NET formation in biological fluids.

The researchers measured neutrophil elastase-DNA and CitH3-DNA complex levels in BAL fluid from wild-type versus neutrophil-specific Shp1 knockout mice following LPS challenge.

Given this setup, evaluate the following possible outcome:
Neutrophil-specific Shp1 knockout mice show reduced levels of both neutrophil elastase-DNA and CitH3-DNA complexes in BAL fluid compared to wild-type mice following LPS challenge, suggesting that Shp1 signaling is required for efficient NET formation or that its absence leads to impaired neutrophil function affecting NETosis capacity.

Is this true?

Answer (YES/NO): NO